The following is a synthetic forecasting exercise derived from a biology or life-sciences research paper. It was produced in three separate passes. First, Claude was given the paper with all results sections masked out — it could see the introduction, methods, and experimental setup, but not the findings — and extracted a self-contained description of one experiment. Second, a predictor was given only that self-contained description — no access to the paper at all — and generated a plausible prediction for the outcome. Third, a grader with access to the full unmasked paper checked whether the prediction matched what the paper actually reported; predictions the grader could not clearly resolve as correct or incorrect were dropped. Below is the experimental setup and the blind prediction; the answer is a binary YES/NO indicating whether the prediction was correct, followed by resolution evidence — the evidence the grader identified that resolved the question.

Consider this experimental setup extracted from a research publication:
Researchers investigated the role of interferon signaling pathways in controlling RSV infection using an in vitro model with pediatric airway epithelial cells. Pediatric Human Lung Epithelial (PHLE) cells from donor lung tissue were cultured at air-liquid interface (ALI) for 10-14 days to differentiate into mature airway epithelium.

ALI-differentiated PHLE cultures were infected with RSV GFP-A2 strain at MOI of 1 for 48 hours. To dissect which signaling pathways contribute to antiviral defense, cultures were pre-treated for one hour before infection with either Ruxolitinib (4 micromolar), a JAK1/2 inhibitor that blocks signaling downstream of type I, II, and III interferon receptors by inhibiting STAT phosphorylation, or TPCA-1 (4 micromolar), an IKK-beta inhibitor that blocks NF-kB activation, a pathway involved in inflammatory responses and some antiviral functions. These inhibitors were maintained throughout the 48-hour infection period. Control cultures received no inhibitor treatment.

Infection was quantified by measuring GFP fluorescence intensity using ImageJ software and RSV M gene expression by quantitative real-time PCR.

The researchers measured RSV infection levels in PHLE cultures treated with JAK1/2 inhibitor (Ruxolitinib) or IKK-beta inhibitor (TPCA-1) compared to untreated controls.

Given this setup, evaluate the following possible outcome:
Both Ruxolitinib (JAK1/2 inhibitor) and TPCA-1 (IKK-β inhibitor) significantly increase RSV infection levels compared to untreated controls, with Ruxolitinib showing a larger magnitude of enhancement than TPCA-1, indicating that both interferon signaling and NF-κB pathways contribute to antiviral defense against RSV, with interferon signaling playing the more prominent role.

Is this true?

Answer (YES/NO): NO